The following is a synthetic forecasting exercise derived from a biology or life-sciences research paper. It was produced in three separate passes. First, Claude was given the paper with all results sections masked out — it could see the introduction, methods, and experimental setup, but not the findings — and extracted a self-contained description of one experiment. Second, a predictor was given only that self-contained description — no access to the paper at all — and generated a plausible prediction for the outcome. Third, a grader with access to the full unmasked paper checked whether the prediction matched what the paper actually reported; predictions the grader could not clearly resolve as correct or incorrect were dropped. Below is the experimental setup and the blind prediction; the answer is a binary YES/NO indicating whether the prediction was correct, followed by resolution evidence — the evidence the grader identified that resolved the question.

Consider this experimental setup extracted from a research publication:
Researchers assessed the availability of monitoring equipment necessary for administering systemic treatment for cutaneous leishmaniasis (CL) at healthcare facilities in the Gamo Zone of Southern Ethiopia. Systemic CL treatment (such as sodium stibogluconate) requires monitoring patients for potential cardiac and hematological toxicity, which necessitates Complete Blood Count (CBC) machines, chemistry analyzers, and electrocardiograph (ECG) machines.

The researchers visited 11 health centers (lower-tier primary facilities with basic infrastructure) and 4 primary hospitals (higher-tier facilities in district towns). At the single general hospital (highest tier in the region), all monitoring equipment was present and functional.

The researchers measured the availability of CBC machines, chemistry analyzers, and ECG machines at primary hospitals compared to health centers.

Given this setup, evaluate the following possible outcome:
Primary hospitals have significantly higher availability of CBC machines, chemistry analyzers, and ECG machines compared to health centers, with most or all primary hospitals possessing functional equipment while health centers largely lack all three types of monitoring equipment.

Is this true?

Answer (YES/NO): YES